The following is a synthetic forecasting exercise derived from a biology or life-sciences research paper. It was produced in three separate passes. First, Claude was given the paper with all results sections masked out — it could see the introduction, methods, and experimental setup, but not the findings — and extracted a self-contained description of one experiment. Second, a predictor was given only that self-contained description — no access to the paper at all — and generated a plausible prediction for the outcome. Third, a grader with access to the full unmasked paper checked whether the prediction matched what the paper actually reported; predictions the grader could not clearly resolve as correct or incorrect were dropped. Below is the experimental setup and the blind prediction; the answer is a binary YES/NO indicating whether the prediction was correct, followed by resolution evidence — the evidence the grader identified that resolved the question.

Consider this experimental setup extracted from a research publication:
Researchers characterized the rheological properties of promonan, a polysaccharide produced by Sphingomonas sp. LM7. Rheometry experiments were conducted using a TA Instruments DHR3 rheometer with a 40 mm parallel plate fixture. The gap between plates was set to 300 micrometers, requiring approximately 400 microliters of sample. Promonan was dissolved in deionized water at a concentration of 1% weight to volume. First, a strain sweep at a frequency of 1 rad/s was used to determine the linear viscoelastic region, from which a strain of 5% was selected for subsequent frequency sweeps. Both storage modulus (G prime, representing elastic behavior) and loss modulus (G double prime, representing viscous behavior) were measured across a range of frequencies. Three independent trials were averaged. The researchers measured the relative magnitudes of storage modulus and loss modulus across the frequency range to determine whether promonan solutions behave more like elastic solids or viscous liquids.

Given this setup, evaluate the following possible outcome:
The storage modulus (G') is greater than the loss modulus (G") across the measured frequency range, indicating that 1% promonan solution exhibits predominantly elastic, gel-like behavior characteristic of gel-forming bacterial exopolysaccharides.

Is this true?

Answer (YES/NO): YES